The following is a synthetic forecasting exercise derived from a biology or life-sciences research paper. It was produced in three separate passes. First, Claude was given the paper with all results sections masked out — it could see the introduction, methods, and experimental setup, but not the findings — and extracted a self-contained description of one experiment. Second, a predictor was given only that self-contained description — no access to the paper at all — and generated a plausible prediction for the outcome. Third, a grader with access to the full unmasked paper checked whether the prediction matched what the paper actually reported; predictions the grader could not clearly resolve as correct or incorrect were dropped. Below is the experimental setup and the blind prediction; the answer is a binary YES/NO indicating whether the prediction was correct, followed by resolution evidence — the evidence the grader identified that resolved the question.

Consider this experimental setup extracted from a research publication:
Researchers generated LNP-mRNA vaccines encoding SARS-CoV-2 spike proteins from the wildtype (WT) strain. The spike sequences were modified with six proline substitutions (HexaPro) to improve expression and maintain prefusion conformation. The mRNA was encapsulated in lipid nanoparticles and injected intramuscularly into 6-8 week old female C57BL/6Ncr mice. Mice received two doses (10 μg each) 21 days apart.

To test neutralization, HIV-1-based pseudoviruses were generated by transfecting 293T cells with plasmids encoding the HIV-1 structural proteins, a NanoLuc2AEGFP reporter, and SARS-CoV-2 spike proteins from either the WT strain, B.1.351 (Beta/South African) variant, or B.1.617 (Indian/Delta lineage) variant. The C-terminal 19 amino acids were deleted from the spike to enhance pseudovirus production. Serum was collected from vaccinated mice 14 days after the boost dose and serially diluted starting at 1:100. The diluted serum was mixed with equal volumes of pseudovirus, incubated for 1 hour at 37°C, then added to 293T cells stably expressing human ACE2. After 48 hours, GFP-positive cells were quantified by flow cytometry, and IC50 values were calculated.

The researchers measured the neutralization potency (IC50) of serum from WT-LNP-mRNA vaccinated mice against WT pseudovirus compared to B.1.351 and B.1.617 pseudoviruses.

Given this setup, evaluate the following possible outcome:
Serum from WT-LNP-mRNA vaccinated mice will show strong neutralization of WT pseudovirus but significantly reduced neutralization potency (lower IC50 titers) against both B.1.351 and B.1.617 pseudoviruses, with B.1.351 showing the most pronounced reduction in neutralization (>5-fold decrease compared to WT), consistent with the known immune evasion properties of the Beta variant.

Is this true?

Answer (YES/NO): NO